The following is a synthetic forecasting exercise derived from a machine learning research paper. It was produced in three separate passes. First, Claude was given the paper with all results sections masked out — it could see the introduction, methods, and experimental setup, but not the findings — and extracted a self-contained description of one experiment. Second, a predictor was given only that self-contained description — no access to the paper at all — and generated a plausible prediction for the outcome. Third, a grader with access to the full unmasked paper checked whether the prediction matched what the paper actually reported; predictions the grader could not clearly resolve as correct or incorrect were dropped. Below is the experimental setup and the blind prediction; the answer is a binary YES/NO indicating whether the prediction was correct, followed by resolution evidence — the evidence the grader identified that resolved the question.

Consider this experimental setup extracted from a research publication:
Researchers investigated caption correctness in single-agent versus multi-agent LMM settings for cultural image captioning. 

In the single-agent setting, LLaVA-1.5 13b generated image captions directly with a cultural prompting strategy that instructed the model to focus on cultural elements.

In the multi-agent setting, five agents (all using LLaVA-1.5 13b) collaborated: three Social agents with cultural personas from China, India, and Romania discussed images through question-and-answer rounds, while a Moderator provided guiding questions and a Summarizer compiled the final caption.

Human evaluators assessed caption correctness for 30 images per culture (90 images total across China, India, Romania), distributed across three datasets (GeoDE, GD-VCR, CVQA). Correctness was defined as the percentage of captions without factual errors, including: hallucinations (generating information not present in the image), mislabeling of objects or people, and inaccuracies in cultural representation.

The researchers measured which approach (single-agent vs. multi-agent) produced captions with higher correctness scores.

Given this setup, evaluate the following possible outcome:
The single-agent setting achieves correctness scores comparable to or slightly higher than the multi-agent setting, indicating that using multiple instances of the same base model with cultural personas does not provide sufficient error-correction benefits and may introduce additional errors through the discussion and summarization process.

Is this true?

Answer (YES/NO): YES